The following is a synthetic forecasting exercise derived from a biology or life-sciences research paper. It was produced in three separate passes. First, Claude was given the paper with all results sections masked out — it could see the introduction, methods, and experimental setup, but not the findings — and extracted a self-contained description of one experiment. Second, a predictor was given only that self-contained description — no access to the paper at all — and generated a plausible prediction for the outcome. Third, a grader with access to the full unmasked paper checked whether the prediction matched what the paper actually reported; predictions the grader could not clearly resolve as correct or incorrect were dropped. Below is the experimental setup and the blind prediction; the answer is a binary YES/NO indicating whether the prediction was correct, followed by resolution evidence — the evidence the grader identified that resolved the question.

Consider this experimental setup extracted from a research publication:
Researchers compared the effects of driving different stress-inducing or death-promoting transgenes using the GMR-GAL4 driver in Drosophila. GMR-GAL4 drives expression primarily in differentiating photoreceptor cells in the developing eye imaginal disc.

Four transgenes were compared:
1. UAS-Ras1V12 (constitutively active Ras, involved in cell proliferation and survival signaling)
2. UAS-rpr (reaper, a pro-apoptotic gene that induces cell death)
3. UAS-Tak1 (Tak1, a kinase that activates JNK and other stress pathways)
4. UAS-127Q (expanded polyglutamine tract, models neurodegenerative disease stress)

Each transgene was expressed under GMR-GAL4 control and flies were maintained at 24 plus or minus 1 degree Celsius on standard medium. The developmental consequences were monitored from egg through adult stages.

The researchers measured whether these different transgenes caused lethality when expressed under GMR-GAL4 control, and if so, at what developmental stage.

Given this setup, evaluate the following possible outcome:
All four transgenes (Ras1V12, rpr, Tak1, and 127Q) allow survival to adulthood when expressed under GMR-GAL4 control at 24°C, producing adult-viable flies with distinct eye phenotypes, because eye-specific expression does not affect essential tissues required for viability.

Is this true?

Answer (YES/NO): NO